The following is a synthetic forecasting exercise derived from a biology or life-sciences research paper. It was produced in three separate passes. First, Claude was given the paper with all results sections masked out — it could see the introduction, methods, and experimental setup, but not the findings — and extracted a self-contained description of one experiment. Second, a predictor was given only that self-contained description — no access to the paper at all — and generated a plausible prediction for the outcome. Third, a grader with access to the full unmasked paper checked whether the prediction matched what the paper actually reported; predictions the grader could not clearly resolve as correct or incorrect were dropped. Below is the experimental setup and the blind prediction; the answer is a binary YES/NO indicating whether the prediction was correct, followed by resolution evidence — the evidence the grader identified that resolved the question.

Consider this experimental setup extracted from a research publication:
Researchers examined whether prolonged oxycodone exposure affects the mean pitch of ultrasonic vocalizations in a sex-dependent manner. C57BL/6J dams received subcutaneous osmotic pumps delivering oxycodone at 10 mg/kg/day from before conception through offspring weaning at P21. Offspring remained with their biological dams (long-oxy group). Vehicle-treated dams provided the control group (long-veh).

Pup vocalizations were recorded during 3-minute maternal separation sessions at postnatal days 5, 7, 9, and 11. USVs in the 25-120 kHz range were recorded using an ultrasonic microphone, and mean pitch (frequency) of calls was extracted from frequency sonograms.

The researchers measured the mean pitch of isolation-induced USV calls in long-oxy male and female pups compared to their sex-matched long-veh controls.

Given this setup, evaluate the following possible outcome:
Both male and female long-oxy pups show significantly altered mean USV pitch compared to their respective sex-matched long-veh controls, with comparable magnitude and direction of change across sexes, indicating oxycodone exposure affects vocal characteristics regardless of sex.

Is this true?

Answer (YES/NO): NO